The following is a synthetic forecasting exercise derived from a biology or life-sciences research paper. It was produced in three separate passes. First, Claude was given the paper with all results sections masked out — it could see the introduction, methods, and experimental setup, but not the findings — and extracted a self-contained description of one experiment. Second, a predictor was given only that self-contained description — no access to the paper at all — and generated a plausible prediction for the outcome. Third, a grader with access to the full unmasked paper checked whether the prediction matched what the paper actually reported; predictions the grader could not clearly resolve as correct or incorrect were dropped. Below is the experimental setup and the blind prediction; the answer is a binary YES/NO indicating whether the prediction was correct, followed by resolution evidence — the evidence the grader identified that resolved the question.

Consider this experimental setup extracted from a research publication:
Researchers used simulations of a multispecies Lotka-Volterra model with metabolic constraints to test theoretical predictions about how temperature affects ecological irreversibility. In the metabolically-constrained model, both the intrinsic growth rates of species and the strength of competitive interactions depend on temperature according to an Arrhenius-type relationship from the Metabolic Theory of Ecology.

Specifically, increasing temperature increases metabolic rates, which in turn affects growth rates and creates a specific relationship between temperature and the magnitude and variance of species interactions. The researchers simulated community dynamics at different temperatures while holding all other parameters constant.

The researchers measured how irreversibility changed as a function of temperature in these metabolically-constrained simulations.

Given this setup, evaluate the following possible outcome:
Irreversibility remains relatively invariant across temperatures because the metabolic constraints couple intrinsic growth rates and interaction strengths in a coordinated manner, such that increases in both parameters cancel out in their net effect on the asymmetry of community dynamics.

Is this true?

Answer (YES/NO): NO